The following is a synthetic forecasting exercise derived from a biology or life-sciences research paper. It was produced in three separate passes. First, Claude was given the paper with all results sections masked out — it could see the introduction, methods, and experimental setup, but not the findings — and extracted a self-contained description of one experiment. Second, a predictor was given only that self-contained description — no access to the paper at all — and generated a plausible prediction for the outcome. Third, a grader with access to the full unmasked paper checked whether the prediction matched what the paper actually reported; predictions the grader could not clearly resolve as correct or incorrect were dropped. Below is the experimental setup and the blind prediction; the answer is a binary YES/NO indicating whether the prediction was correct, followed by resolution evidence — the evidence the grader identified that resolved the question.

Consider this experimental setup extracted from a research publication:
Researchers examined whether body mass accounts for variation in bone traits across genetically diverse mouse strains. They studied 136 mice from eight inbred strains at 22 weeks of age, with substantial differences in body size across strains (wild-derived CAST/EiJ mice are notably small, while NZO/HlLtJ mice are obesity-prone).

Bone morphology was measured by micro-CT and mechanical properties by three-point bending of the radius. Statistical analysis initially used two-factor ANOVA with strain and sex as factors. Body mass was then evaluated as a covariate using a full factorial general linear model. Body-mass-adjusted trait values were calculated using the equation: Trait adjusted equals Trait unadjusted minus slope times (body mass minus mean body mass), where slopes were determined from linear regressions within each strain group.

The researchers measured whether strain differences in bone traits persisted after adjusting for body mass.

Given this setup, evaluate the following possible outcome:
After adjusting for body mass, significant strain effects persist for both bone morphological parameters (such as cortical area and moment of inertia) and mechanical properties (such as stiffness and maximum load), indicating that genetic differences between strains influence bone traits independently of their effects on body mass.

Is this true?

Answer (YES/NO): YES